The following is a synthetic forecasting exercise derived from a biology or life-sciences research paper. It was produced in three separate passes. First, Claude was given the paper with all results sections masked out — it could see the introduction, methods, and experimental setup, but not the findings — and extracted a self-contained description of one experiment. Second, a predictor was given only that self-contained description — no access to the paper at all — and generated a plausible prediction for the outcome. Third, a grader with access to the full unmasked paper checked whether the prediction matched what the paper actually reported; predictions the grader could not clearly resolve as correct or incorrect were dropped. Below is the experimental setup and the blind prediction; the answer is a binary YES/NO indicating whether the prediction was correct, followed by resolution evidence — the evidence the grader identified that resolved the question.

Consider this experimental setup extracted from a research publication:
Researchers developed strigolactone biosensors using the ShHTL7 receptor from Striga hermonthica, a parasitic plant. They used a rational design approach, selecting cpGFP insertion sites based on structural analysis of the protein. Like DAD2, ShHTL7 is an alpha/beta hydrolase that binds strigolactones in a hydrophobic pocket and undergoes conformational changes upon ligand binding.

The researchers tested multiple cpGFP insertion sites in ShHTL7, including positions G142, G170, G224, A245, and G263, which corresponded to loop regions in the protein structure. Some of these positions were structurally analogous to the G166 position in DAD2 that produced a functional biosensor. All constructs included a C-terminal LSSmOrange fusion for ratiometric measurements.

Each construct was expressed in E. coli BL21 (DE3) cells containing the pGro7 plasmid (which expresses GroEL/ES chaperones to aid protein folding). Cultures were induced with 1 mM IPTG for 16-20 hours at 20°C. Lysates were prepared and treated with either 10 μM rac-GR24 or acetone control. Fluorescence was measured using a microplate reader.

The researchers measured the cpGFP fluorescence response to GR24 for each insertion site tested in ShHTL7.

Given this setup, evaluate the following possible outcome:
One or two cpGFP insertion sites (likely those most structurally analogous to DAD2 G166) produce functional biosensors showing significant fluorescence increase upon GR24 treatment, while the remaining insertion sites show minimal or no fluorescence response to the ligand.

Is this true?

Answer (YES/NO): NO